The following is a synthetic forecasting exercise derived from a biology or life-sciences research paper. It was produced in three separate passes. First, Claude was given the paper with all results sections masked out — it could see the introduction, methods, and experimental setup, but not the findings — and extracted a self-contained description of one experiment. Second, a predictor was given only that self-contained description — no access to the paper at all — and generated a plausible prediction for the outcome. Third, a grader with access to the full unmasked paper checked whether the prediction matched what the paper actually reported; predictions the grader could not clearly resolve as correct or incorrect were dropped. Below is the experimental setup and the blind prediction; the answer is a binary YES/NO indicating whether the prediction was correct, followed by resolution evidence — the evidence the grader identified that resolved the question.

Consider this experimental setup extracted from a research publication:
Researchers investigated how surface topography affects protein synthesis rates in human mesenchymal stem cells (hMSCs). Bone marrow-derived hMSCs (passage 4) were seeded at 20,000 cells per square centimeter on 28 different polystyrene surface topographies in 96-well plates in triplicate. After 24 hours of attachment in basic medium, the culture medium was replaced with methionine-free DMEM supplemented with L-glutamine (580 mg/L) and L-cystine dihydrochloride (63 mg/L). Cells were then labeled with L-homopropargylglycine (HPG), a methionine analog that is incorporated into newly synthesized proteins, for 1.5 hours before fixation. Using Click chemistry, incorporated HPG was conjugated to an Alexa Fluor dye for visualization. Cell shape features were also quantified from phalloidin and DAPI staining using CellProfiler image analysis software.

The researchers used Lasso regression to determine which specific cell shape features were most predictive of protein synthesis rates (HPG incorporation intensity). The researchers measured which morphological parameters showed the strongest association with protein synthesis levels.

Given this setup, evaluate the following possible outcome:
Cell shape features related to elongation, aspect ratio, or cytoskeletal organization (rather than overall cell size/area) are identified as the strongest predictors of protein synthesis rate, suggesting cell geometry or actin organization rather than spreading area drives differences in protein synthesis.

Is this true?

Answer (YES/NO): NO